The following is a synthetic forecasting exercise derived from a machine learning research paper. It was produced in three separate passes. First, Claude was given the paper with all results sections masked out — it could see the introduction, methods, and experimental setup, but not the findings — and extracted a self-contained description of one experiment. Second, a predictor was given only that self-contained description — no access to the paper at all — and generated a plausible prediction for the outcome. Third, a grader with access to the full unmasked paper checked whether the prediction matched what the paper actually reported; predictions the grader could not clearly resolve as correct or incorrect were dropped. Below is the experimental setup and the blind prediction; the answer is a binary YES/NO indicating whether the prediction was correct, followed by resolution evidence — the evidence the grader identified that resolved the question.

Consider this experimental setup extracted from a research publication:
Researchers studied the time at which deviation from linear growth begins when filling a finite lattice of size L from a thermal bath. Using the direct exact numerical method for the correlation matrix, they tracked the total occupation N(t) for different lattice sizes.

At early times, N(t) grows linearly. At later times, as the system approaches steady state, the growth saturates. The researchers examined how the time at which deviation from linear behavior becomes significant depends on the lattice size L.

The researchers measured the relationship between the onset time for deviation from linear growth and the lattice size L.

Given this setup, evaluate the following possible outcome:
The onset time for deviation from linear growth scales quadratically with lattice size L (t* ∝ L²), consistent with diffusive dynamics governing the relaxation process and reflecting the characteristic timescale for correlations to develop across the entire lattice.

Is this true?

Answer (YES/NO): NO